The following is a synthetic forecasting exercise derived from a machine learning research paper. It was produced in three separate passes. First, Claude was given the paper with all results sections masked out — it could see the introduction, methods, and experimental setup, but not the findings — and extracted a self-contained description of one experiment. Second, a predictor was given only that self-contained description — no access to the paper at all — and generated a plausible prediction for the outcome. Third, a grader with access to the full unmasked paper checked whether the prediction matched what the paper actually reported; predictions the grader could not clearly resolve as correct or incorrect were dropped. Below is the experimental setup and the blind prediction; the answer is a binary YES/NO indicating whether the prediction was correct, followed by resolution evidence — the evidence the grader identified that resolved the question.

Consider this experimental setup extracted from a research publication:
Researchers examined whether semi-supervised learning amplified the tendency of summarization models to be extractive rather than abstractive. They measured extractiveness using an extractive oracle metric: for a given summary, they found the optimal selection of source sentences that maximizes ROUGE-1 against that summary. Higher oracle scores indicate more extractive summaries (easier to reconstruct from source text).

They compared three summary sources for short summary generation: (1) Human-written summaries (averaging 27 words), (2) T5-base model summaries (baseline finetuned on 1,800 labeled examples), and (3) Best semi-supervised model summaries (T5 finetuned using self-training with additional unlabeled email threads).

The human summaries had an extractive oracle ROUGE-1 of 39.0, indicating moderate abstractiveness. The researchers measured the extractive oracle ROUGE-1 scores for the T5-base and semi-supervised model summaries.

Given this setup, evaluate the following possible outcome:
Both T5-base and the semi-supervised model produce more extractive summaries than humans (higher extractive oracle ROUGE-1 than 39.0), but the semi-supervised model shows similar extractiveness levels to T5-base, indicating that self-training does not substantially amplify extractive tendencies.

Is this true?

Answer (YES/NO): NO